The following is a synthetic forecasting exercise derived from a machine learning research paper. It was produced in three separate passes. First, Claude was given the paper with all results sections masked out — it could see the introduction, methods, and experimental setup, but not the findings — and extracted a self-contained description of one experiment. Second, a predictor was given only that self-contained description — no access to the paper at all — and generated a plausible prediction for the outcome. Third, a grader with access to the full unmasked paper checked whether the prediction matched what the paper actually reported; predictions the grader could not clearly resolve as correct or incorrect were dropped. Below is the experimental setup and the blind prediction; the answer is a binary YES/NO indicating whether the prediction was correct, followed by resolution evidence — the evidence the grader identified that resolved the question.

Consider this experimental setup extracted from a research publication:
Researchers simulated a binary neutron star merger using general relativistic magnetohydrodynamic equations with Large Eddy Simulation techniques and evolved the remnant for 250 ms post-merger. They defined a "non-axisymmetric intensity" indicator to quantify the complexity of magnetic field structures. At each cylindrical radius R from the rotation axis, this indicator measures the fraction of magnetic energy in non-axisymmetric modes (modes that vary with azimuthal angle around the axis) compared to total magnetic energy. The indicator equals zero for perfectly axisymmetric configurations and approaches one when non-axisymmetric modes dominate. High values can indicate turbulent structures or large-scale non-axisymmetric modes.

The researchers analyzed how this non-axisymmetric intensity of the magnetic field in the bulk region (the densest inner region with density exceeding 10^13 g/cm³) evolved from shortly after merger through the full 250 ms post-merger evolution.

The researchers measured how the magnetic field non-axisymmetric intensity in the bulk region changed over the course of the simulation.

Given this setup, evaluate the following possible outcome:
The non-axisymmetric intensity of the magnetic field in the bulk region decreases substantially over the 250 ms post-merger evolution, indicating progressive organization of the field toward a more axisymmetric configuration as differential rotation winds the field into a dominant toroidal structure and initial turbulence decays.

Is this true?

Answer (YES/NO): YES